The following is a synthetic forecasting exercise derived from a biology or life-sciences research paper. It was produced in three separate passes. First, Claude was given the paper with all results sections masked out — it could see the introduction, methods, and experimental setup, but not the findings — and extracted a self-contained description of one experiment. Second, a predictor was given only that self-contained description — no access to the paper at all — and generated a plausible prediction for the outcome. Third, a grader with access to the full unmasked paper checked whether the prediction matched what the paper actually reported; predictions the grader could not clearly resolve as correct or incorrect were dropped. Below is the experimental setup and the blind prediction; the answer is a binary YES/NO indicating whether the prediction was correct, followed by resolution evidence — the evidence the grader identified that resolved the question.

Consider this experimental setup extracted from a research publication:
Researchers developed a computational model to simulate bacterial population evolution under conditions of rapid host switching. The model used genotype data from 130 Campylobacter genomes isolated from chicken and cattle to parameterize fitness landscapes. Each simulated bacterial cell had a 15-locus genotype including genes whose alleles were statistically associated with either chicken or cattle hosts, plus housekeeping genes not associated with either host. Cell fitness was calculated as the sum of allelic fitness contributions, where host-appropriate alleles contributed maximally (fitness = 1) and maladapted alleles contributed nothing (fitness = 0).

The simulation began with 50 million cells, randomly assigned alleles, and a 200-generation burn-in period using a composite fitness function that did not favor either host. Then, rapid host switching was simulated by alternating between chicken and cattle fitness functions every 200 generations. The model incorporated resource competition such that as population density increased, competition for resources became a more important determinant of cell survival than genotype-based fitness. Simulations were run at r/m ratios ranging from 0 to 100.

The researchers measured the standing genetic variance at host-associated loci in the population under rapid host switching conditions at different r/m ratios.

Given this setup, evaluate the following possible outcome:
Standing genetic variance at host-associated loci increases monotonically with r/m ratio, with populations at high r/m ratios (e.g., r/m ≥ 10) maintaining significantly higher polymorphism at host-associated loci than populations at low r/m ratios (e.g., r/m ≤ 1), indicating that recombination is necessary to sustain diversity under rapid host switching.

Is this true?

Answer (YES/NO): NO